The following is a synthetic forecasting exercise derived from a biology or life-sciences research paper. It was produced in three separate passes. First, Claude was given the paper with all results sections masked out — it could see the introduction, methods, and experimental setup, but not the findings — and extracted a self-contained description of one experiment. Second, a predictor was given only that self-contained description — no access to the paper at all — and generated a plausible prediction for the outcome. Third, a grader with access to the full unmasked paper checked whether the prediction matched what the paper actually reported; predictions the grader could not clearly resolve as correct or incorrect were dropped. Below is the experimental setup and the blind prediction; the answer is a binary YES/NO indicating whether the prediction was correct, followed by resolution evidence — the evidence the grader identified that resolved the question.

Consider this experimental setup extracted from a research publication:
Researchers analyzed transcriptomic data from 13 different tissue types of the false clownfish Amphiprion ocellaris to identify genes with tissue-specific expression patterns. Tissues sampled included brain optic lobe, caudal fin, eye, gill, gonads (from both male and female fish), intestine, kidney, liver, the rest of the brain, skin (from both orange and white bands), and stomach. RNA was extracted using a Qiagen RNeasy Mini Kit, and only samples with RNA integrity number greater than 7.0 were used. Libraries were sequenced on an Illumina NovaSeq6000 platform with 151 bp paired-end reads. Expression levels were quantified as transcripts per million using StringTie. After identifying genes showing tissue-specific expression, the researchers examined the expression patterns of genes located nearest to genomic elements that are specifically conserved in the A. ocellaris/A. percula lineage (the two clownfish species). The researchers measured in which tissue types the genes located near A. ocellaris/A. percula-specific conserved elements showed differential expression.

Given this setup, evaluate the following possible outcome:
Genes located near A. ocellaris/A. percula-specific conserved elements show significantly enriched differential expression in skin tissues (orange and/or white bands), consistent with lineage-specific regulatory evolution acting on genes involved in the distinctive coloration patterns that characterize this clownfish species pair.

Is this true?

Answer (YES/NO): NO